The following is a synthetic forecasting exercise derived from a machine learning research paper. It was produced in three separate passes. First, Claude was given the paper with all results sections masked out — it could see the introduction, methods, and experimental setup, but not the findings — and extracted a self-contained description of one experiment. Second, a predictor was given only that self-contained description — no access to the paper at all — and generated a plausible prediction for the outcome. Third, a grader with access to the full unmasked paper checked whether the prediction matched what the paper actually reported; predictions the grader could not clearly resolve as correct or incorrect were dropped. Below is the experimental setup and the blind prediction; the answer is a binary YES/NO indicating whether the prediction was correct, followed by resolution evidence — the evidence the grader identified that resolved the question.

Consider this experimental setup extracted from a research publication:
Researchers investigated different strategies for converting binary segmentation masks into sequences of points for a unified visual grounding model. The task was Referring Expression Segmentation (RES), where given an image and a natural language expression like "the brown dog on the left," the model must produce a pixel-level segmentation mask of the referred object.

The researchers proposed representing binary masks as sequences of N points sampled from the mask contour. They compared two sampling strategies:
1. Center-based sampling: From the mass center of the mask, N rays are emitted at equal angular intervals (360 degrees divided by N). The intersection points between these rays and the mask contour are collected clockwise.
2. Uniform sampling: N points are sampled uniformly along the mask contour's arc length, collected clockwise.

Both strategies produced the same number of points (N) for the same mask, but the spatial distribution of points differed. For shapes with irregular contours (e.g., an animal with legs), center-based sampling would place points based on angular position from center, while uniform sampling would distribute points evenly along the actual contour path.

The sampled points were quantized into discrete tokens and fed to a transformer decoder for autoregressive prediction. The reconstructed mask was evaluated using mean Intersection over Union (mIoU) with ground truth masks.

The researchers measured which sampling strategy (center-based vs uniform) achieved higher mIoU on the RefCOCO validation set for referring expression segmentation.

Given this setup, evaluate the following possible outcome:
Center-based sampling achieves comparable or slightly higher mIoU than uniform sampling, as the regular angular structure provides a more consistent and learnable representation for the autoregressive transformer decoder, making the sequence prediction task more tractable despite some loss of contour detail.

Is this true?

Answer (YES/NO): NO